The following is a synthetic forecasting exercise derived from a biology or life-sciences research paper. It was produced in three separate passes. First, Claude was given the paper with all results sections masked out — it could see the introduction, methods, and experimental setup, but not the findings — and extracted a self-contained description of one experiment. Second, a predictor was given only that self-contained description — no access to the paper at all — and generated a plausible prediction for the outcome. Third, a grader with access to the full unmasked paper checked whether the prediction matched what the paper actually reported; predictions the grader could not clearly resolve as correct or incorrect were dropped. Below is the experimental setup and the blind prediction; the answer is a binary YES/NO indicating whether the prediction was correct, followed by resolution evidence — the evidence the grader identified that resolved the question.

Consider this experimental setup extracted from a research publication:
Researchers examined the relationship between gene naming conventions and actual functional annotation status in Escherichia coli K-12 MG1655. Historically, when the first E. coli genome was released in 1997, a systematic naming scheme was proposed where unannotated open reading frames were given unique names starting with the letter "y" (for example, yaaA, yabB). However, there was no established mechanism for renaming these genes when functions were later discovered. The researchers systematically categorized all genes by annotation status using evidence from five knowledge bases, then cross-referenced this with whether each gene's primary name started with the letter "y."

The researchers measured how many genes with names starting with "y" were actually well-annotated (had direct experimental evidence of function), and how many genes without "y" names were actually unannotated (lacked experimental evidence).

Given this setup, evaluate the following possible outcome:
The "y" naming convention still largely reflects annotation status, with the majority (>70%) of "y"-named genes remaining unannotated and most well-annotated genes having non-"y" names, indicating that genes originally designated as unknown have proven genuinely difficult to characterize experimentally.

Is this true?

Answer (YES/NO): YES